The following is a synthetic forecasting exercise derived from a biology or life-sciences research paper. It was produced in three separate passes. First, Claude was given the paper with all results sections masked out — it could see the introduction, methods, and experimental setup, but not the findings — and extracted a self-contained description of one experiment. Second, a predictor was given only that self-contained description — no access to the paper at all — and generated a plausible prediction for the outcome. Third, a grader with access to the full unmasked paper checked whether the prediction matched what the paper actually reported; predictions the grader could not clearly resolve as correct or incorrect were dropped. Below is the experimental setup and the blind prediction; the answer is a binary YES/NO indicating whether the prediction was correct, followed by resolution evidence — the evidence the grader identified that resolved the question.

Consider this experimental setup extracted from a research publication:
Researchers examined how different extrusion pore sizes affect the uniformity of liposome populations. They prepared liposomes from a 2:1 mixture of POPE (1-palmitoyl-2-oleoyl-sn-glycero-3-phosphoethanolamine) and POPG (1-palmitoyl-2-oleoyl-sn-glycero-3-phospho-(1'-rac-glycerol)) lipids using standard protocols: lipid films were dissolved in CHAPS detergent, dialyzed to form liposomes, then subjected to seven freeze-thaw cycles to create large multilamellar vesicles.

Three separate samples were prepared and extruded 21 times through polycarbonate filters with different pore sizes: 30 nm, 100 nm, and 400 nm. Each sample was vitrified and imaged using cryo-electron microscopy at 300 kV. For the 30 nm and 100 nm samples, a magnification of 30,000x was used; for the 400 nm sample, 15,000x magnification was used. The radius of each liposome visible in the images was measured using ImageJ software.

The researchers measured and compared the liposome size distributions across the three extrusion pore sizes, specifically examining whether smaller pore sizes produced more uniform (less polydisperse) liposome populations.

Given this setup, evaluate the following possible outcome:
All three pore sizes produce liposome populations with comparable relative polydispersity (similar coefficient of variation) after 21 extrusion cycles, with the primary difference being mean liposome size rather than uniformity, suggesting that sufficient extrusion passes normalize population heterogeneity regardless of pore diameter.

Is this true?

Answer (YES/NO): NO